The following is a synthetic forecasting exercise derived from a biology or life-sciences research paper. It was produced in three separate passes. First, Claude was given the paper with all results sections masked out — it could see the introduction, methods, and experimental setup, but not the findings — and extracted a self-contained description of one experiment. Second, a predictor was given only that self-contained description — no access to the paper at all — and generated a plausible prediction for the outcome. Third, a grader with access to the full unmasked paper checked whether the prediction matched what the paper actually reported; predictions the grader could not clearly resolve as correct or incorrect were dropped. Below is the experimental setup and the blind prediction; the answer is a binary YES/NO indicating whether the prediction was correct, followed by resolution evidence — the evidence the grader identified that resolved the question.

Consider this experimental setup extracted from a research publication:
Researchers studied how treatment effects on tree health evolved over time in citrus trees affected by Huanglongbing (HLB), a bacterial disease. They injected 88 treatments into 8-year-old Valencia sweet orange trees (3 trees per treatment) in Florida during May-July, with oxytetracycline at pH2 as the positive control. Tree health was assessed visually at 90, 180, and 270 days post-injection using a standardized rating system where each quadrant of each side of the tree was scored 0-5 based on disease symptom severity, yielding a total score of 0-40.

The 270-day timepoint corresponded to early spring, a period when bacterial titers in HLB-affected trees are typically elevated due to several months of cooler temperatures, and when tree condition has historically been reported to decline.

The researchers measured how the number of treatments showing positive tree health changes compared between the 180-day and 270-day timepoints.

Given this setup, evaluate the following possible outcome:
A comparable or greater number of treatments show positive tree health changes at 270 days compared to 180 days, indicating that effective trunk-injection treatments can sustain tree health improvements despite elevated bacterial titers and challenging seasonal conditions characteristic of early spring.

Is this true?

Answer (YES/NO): NO